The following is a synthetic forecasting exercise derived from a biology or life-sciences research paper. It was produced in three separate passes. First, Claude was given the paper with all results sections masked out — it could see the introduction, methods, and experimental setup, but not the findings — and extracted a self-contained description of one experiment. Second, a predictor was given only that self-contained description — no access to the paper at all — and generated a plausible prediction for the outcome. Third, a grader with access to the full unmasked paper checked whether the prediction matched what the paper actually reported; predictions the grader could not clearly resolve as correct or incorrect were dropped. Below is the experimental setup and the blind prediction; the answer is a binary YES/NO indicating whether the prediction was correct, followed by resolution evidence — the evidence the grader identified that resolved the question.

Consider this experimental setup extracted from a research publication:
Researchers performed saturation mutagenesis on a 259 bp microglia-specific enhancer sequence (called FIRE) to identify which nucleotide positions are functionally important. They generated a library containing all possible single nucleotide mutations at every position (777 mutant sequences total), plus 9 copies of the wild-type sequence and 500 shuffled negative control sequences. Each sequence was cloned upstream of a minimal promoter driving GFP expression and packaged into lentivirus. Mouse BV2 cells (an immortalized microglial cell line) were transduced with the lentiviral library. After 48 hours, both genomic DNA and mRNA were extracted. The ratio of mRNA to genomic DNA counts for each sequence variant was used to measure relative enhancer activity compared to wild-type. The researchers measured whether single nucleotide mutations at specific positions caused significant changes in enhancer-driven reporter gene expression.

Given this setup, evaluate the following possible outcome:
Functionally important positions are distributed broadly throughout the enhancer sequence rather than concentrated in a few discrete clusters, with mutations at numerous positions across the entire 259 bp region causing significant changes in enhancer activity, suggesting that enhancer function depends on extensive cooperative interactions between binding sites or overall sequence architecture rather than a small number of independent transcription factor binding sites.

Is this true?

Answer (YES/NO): NO